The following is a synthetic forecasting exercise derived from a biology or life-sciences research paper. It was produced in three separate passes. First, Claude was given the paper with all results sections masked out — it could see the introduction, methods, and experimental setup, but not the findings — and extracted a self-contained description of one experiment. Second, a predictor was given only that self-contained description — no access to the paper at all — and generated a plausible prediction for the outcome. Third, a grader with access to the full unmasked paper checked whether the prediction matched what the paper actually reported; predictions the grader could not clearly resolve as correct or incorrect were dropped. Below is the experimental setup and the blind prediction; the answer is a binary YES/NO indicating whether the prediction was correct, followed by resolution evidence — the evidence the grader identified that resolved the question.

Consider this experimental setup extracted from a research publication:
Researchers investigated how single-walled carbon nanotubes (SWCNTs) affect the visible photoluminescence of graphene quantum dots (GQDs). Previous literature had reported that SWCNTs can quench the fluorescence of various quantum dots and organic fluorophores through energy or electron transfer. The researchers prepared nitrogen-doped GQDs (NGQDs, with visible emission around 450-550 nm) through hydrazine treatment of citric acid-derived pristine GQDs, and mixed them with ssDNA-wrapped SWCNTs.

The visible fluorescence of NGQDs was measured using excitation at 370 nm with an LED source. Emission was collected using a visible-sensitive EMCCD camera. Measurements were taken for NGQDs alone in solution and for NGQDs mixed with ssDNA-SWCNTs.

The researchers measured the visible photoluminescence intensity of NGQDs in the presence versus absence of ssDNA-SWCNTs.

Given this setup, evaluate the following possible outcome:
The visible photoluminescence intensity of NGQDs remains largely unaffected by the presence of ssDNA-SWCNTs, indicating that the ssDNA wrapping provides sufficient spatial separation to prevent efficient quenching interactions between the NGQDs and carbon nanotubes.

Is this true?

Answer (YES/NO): NO